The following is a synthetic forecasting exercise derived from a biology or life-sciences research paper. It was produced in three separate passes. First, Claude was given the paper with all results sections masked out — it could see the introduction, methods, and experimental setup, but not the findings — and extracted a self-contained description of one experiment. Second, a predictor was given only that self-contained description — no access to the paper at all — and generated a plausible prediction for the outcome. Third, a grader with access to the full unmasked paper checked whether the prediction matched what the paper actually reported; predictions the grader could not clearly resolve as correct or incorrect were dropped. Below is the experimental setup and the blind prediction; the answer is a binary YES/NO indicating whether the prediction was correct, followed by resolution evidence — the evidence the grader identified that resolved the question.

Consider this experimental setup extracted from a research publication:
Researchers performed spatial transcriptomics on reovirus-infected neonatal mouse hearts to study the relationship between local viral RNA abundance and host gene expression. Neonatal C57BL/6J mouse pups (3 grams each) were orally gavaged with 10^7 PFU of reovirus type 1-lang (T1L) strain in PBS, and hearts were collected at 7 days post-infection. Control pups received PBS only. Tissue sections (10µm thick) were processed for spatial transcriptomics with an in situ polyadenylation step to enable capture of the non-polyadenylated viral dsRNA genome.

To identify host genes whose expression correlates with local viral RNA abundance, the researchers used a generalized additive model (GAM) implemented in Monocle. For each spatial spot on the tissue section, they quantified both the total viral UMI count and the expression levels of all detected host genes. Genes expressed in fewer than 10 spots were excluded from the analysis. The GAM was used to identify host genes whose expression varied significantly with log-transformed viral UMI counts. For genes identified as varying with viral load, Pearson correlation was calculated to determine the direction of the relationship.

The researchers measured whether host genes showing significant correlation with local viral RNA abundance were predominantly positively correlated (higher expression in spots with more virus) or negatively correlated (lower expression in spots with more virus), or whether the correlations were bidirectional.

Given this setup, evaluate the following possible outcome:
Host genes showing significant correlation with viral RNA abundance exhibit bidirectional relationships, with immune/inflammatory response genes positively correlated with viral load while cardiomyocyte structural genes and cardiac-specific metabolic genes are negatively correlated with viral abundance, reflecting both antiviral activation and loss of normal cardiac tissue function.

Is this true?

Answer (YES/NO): NO